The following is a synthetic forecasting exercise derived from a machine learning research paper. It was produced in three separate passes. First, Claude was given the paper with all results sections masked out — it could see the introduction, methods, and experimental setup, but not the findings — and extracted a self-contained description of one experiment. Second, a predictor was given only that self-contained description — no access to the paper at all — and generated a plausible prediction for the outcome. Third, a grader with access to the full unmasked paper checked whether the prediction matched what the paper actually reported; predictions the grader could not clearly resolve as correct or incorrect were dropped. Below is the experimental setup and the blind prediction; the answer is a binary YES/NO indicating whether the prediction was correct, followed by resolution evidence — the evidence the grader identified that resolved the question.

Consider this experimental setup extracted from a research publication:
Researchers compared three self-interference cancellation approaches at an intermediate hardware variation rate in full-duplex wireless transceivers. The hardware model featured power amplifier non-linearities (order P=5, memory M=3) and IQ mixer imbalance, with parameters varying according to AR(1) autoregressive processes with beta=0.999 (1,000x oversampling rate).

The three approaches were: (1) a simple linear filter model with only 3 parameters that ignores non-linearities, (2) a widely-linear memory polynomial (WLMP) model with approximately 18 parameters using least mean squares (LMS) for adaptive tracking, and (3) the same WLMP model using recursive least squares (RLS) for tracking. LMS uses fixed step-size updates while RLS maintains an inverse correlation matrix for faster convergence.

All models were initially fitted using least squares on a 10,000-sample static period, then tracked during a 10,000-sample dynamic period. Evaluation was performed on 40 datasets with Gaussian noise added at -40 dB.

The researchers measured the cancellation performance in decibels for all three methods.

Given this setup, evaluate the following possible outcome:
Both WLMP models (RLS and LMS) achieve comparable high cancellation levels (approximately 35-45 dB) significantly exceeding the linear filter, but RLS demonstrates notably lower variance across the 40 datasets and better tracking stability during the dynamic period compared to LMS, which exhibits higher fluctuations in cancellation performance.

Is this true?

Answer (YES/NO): NO